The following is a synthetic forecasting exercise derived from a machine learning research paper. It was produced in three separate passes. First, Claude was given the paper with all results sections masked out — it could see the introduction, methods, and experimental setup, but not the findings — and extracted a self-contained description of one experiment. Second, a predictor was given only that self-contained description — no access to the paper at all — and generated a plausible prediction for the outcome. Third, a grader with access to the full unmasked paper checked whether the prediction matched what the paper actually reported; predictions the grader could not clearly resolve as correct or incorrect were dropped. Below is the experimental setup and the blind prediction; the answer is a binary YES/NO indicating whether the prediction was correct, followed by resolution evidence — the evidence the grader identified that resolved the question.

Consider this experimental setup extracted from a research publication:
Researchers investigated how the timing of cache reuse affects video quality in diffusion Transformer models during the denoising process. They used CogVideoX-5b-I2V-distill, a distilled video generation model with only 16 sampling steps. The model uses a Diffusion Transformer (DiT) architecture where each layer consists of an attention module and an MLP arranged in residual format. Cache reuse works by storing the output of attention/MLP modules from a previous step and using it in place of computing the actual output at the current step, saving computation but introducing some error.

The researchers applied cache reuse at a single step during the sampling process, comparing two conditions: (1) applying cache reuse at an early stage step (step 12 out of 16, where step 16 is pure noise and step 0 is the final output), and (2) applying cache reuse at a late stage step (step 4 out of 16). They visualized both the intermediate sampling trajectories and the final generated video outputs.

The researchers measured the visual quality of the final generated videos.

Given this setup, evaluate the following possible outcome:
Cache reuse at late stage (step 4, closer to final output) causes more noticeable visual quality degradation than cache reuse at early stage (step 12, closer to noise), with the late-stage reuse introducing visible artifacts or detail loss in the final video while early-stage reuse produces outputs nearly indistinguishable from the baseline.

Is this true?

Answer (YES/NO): YES